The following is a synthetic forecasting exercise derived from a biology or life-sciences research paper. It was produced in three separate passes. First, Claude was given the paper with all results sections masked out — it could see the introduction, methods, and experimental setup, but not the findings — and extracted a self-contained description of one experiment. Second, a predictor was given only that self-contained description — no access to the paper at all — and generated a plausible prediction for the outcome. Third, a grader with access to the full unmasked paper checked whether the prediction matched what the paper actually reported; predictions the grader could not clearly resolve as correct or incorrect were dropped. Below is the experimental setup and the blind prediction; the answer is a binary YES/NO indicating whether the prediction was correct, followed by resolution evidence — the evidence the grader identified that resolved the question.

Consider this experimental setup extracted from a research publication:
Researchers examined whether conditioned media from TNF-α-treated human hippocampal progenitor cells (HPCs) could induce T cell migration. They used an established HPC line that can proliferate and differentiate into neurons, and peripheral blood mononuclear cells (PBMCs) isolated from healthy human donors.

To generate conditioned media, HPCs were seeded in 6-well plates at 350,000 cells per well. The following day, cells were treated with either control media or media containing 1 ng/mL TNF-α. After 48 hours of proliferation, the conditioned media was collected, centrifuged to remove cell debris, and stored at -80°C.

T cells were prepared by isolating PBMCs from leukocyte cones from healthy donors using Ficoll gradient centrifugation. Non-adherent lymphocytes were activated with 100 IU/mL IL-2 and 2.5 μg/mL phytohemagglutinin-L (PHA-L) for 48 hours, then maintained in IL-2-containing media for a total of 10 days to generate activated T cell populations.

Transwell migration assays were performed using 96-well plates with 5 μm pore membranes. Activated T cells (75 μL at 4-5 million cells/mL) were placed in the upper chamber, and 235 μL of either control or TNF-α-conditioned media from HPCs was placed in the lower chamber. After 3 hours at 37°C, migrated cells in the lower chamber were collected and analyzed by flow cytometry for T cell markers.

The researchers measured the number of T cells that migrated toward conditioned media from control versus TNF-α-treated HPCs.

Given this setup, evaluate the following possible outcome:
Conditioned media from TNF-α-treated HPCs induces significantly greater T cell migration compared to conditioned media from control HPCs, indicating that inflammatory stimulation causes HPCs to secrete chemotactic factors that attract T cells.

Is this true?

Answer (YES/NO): YES